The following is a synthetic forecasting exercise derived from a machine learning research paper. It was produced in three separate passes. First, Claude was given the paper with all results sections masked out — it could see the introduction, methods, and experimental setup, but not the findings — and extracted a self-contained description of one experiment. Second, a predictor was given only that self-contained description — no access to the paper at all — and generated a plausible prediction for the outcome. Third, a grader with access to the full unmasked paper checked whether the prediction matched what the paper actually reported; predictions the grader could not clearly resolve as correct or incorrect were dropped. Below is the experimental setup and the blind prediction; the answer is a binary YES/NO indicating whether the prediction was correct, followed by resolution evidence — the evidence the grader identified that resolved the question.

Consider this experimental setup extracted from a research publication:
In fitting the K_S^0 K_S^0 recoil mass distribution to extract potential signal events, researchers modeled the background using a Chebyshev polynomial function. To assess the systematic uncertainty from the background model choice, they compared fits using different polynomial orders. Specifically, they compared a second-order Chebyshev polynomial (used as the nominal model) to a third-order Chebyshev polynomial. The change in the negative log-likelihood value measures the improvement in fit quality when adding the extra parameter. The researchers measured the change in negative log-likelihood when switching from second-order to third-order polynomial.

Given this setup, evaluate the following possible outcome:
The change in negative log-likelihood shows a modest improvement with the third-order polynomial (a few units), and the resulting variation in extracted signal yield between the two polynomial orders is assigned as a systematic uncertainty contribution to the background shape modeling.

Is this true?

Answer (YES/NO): NO